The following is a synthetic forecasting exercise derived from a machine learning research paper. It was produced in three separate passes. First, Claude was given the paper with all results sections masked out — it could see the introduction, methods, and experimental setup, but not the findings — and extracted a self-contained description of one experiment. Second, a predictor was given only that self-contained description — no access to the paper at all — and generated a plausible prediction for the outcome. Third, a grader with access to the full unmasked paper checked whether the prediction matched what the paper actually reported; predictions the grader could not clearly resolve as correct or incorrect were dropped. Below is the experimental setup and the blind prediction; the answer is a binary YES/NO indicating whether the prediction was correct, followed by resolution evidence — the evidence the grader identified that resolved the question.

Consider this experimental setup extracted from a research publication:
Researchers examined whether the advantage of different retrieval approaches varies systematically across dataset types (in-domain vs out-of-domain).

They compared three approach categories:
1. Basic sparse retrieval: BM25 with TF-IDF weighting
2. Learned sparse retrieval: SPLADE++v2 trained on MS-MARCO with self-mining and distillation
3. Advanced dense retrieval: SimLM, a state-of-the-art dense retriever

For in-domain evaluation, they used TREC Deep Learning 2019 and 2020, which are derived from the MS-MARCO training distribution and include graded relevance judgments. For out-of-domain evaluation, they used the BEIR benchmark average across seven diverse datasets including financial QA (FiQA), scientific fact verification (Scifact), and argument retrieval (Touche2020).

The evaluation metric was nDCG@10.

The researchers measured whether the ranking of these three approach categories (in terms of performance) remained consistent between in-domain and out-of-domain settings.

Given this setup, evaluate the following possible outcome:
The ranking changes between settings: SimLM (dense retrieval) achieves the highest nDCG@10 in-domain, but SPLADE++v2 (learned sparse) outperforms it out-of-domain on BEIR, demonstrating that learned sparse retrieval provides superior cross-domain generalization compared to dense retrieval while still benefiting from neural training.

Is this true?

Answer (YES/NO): NO